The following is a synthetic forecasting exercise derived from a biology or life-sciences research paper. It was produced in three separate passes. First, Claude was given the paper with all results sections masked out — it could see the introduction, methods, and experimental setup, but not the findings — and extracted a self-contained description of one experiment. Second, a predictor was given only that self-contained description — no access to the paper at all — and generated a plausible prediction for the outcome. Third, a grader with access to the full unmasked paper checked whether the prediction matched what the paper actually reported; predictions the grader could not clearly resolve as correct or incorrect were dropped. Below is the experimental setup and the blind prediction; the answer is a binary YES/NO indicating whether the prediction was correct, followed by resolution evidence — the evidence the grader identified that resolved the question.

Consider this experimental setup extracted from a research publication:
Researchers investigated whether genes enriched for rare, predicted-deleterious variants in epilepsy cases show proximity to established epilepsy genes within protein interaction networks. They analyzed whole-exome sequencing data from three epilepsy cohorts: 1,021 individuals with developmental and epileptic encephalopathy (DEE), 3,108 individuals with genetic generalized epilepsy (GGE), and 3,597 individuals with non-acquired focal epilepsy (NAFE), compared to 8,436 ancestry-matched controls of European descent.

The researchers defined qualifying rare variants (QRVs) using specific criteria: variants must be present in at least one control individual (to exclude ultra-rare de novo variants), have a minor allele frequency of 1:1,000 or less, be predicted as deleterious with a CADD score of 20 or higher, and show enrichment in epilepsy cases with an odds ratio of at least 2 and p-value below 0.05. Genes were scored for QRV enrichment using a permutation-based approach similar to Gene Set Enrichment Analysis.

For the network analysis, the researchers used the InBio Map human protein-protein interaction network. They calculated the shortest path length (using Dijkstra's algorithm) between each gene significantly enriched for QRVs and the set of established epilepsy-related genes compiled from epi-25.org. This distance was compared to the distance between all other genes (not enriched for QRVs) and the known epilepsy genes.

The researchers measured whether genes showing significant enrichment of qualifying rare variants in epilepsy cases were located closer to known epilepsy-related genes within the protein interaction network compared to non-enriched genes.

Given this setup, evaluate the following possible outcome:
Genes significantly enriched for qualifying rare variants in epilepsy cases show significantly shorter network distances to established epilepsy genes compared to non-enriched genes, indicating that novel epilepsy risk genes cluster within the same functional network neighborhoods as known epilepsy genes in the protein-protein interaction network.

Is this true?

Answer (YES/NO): NO